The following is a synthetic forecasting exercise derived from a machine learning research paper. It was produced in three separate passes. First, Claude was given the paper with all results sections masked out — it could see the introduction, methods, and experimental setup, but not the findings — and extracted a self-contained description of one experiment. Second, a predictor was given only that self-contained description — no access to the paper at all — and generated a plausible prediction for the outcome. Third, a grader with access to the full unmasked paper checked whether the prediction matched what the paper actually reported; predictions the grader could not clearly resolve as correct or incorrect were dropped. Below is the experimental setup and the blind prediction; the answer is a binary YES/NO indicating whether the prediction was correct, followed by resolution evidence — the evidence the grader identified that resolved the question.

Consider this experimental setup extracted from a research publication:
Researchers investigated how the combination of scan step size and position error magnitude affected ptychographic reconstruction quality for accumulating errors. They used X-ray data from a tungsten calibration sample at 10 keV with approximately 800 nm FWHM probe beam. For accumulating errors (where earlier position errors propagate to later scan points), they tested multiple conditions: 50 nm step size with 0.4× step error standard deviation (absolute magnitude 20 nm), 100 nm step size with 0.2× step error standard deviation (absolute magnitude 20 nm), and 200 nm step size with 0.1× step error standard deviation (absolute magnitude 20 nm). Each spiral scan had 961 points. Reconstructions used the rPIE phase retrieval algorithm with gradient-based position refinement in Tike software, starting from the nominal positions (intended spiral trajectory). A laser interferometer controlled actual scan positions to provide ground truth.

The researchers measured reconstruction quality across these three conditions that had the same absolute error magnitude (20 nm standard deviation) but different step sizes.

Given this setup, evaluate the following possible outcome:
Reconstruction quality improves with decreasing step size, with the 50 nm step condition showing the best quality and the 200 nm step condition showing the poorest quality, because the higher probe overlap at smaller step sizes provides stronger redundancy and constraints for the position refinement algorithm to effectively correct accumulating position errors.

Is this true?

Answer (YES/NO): NO